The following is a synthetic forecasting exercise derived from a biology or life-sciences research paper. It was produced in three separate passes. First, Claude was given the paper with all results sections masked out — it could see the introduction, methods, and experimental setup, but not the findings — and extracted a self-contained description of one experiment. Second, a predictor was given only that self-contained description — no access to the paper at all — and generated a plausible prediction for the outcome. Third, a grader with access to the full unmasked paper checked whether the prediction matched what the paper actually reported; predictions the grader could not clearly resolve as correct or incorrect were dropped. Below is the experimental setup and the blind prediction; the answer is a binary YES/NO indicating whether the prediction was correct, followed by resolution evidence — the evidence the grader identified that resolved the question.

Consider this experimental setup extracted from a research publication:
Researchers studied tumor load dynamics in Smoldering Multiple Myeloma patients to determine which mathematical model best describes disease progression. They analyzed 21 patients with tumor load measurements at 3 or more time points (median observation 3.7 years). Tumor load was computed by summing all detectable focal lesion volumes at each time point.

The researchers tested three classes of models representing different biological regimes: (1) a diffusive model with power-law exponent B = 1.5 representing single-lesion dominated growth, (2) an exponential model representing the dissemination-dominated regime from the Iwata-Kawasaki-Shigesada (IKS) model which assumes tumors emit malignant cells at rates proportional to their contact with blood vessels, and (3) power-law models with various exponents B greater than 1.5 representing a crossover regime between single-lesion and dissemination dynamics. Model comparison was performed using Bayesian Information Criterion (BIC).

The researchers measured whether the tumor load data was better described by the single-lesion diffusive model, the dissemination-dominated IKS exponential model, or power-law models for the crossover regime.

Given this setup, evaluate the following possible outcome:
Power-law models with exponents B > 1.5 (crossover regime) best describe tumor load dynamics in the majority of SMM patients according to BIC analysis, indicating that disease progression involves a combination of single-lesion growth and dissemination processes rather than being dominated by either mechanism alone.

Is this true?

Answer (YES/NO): YES